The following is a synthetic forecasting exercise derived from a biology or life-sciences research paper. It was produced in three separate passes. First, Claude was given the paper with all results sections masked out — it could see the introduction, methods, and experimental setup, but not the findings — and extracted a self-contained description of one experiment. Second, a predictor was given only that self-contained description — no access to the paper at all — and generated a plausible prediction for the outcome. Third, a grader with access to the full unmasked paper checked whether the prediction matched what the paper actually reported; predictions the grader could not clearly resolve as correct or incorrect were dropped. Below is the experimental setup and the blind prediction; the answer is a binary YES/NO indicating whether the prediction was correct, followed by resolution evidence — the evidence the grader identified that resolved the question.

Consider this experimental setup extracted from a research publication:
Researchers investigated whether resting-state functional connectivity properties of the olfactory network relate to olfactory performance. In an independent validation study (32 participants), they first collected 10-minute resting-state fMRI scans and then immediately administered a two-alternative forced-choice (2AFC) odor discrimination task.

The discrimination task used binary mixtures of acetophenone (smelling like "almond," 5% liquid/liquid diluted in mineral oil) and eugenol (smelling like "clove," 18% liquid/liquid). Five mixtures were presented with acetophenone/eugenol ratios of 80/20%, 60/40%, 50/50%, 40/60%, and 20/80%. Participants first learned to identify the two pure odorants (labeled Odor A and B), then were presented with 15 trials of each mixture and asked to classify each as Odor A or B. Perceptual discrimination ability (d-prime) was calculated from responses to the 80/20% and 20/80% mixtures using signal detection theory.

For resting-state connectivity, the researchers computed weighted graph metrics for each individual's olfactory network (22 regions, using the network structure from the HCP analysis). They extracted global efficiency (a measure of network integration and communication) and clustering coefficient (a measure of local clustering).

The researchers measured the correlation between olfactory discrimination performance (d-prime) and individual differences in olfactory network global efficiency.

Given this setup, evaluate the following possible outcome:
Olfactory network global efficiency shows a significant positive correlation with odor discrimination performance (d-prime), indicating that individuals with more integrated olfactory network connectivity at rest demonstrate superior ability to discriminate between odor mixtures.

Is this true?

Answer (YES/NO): NO